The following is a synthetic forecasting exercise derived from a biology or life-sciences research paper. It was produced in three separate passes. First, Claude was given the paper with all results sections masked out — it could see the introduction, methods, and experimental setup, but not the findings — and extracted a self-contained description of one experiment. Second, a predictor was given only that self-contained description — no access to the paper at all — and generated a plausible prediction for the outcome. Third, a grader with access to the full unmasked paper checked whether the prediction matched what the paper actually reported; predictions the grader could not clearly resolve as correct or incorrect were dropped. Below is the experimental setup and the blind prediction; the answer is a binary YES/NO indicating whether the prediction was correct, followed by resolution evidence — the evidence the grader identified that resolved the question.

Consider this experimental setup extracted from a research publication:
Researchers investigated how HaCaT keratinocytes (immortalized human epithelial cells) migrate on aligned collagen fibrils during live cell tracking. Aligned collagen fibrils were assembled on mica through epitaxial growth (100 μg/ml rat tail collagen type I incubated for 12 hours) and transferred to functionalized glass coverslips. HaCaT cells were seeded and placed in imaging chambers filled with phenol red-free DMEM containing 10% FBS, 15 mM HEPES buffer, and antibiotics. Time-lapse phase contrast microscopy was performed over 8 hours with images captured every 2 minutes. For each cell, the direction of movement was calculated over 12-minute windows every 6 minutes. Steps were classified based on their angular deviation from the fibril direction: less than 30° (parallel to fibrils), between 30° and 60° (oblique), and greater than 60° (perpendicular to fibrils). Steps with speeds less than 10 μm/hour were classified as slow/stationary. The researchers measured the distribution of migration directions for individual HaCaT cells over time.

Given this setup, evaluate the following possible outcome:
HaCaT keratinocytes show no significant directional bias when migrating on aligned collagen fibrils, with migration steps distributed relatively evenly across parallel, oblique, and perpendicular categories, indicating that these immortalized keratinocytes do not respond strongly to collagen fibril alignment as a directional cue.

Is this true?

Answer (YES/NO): NO